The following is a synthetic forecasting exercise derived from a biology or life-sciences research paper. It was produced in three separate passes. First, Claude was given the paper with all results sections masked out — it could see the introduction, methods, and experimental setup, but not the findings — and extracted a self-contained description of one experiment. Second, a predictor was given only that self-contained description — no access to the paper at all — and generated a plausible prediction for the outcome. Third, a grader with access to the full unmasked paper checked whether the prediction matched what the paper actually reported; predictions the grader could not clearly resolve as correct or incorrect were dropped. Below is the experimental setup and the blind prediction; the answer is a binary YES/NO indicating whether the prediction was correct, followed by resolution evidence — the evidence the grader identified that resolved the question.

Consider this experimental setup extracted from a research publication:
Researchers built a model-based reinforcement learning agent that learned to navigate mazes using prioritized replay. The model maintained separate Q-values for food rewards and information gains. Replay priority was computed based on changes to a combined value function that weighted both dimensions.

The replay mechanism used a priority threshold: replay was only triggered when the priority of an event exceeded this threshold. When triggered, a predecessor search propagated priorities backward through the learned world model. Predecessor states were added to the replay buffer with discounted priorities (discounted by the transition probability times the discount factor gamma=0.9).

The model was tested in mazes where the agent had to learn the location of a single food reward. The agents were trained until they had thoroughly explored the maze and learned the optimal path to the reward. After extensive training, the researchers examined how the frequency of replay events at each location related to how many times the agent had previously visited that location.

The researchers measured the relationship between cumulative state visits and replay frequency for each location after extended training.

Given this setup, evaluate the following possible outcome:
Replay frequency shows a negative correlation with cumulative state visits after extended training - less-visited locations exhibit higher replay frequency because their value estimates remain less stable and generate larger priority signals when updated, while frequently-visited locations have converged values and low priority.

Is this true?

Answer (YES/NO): NO